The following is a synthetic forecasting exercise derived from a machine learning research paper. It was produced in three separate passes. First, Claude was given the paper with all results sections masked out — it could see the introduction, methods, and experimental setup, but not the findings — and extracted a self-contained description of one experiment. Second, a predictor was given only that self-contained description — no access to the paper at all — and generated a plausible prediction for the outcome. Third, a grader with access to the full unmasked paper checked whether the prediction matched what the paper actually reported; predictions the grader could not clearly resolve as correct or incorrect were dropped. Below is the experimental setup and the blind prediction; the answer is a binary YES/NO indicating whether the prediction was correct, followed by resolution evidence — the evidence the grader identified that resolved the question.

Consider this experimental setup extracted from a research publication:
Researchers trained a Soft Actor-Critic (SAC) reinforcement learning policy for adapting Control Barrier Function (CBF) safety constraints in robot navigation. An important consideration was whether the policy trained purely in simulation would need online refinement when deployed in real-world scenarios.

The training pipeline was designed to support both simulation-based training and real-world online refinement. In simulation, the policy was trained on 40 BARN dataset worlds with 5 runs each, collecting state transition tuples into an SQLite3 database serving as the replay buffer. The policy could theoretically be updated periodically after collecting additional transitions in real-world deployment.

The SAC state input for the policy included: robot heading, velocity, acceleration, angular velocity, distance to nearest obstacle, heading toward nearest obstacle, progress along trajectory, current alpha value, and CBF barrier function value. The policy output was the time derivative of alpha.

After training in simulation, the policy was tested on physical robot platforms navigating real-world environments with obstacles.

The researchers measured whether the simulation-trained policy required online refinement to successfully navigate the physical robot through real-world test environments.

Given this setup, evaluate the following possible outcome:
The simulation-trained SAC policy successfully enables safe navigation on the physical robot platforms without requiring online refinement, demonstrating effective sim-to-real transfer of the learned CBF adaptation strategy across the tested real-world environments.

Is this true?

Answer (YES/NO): YES